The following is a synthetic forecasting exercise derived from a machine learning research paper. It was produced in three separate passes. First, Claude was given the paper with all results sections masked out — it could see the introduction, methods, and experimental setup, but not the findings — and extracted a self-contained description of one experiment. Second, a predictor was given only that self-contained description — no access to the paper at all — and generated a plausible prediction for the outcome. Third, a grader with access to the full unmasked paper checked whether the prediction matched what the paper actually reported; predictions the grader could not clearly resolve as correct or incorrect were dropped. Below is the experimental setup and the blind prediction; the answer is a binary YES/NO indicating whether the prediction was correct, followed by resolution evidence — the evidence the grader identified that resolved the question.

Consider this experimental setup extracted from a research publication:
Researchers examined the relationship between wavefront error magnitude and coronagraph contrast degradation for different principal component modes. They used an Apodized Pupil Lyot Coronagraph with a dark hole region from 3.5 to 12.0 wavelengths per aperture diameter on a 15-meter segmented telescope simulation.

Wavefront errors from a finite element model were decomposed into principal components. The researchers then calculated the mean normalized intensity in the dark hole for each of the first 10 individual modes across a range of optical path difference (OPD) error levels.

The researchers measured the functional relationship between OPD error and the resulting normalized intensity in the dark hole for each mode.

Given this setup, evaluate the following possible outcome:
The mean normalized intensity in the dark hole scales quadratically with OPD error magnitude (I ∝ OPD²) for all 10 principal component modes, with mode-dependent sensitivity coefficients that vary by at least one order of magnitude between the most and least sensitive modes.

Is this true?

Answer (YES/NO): YES